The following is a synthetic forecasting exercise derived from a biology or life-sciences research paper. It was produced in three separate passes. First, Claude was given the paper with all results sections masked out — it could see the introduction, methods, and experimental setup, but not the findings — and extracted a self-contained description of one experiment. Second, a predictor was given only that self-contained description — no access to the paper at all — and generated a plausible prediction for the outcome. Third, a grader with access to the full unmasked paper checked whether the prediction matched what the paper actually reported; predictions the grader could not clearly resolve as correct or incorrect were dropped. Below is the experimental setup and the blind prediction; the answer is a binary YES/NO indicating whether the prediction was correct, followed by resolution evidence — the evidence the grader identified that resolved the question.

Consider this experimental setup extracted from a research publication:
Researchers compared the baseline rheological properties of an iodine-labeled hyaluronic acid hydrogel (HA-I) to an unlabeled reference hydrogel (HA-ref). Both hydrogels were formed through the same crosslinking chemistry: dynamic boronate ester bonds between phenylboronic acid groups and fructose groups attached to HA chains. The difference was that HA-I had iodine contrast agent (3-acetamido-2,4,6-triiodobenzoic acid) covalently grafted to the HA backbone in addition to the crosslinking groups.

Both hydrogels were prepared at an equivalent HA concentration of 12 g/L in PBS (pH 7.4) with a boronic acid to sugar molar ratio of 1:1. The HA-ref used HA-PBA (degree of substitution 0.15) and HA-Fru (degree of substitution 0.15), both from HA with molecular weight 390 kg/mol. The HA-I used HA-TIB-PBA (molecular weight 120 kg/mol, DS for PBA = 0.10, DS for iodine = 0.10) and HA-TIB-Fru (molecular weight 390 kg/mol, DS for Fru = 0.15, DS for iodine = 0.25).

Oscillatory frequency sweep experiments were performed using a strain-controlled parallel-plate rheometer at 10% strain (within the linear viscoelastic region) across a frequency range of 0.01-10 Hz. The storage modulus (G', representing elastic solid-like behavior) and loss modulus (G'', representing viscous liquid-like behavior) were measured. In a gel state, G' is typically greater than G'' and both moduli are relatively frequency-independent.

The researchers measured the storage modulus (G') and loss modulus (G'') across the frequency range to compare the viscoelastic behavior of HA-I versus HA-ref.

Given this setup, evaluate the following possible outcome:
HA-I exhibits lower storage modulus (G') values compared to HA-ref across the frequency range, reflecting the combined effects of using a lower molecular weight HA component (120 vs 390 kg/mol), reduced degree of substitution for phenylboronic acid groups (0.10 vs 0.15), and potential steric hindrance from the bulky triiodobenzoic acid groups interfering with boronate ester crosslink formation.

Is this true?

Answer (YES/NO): NO